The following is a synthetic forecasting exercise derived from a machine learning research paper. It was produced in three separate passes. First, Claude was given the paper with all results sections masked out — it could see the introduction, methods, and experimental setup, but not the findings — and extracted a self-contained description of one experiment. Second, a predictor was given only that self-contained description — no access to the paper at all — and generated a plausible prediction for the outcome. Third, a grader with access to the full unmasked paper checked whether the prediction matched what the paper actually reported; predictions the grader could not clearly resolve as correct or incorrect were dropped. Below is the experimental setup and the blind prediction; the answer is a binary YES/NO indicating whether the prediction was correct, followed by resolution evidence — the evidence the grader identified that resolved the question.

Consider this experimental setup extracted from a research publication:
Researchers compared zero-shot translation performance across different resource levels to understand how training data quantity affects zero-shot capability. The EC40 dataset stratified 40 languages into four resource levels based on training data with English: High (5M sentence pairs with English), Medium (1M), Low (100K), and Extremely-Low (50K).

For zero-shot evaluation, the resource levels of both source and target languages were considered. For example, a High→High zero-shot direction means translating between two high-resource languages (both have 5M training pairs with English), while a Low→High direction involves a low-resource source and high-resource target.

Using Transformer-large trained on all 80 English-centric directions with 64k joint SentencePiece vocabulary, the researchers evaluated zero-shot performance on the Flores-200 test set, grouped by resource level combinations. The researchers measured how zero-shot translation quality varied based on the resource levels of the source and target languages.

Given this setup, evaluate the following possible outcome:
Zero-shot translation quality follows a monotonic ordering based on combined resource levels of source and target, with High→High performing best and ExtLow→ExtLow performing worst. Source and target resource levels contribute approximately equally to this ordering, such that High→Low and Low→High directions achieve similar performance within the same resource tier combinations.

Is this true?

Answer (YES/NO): NO